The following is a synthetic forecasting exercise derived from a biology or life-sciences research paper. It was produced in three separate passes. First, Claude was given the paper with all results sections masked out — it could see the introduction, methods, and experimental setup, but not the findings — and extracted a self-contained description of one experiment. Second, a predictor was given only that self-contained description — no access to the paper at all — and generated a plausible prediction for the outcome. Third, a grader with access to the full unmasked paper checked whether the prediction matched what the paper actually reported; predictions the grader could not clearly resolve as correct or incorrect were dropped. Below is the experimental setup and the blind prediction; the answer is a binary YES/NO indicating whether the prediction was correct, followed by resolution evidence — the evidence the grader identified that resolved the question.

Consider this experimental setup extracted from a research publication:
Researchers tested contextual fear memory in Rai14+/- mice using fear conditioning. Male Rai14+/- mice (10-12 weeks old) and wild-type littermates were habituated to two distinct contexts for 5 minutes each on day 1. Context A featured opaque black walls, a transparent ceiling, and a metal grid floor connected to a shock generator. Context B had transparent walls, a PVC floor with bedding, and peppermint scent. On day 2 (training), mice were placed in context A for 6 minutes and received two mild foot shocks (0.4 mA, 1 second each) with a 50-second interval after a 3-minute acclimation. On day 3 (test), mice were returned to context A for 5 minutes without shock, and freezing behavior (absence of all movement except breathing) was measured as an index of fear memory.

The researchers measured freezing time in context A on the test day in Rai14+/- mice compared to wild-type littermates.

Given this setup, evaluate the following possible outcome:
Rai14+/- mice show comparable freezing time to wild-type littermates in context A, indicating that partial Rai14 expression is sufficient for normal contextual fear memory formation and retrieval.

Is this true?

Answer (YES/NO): NO